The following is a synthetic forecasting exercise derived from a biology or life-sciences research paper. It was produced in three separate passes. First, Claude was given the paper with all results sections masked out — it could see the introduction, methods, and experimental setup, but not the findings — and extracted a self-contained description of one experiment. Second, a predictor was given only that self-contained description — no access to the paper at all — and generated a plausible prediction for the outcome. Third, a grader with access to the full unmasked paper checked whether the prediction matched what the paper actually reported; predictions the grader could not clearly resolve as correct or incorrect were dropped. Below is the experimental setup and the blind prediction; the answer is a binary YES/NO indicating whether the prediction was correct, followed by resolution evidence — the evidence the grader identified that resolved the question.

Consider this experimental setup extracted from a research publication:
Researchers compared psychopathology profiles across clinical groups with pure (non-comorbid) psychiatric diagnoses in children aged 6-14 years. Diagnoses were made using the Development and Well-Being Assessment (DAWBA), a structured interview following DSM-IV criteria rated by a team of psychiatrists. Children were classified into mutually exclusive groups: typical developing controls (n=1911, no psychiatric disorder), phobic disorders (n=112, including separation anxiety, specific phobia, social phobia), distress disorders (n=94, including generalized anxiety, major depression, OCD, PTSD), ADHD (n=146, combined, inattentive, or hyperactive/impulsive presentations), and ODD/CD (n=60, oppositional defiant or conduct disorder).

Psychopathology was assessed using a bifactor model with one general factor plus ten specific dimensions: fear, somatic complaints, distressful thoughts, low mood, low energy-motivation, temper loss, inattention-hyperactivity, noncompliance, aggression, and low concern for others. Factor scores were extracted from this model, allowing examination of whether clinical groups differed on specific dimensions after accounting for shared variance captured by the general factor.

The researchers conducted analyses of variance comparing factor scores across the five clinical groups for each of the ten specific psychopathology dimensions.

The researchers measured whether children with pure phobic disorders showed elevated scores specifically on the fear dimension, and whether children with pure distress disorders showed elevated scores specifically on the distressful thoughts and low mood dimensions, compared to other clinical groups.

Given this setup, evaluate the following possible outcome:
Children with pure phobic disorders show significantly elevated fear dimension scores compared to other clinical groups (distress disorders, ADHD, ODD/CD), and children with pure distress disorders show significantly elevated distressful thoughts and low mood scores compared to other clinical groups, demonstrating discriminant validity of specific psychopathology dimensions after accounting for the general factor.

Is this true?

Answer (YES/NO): NO